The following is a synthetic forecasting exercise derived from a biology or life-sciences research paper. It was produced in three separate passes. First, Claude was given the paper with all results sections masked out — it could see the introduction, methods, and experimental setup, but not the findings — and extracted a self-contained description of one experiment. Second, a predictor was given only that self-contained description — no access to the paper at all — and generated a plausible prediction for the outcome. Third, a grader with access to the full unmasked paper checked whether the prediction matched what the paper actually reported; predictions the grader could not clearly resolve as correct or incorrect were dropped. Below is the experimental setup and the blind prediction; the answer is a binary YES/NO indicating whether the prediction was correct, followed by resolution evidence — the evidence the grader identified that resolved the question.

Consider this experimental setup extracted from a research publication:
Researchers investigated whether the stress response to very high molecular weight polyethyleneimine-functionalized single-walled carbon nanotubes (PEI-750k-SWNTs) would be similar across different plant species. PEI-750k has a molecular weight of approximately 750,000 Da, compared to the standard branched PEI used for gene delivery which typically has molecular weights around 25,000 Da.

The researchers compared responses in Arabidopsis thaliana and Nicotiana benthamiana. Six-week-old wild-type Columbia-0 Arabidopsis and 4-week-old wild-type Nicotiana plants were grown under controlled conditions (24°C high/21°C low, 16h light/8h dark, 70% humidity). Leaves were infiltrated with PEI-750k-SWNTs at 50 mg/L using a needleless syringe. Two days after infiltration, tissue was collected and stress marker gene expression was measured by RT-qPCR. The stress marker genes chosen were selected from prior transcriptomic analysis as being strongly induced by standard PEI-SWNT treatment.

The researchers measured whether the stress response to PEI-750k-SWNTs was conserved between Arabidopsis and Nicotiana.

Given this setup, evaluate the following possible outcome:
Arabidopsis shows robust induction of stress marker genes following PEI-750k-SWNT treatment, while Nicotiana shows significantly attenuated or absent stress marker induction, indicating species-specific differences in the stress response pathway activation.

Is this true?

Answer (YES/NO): NO